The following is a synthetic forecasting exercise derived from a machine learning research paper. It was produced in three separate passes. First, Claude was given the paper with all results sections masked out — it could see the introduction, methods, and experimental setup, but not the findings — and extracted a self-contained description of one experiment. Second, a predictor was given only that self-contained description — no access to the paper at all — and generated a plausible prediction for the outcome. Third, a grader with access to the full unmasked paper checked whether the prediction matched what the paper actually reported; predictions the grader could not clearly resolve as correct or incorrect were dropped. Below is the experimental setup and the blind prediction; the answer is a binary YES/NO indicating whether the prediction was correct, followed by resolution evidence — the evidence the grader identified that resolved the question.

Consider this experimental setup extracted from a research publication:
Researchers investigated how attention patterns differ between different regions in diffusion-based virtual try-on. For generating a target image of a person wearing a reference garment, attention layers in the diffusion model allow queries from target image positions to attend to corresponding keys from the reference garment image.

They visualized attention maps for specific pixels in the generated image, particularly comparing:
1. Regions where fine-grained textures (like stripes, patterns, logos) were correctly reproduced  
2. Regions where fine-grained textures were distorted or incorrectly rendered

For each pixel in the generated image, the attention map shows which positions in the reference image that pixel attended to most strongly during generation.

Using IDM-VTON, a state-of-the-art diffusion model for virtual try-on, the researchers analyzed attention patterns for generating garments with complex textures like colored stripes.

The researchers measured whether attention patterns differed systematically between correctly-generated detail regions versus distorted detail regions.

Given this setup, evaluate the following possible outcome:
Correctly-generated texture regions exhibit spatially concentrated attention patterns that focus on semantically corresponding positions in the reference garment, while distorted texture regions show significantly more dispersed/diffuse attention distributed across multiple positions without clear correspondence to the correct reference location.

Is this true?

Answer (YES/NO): YES